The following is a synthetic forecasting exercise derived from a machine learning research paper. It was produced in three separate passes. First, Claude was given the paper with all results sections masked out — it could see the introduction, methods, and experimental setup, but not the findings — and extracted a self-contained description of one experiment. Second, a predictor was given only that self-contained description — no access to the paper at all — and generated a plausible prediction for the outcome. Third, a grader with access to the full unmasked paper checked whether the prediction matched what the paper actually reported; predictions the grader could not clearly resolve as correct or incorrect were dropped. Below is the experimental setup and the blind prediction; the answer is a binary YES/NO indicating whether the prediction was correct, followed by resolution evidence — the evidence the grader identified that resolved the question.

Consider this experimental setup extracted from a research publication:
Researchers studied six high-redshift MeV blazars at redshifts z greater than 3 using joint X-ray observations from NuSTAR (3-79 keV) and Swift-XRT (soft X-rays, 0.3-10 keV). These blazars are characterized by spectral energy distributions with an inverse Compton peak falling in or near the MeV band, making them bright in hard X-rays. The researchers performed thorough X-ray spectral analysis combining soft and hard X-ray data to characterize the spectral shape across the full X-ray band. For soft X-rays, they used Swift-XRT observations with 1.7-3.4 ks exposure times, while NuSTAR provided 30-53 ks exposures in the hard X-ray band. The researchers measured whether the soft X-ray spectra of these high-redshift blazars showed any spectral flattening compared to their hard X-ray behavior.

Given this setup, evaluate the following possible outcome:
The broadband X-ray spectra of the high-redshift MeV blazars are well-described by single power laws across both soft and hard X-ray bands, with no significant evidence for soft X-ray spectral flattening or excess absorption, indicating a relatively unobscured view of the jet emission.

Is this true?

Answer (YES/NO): NO